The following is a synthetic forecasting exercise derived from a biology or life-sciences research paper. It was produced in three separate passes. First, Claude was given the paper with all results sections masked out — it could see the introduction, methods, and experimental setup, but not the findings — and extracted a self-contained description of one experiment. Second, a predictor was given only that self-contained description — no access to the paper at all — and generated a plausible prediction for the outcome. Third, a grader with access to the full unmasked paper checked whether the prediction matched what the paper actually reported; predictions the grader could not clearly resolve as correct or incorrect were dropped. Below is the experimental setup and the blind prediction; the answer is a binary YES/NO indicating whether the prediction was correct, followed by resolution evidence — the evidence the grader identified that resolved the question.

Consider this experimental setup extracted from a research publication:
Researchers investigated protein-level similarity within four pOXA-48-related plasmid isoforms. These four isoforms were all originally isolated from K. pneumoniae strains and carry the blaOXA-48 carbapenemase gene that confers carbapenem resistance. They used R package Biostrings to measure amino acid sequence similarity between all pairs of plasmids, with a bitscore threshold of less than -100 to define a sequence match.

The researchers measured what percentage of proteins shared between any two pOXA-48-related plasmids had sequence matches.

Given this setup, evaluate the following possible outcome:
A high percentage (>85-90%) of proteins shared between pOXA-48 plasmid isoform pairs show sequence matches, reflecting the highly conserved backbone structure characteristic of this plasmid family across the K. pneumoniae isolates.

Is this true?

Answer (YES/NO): YES